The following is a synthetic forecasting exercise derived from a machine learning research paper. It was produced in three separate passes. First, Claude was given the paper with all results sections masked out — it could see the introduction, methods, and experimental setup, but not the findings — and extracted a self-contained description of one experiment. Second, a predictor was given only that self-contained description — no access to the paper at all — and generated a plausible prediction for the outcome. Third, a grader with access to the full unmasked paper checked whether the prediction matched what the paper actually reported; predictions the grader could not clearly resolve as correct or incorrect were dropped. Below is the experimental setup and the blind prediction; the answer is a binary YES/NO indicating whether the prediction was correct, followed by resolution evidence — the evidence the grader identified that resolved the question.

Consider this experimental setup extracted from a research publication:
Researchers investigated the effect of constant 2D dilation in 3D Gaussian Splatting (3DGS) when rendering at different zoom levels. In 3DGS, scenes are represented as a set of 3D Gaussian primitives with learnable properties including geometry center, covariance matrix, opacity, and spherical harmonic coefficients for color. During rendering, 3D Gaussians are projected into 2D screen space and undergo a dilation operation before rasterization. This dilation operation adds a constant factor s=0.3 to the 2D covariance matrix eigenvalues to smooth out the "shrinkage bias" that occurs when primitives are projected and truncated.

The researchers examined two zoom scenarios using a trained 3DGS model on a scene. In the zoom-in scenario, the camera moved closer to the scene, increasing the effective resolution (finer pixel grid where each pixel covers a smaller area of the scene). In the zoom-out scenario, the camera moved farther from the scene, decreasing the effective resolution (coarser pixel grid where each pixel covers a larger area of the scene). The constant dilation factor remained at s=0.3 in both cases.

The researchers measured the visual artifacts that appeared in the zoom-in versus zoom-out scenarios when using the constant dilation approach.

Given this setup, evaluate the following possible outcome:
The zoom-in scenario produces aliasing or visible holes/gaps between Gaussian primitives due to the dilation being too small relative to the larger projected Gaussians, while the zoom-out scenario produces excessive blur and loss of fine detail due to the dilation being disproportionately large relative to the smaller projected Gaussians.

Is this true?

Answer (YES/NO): NO